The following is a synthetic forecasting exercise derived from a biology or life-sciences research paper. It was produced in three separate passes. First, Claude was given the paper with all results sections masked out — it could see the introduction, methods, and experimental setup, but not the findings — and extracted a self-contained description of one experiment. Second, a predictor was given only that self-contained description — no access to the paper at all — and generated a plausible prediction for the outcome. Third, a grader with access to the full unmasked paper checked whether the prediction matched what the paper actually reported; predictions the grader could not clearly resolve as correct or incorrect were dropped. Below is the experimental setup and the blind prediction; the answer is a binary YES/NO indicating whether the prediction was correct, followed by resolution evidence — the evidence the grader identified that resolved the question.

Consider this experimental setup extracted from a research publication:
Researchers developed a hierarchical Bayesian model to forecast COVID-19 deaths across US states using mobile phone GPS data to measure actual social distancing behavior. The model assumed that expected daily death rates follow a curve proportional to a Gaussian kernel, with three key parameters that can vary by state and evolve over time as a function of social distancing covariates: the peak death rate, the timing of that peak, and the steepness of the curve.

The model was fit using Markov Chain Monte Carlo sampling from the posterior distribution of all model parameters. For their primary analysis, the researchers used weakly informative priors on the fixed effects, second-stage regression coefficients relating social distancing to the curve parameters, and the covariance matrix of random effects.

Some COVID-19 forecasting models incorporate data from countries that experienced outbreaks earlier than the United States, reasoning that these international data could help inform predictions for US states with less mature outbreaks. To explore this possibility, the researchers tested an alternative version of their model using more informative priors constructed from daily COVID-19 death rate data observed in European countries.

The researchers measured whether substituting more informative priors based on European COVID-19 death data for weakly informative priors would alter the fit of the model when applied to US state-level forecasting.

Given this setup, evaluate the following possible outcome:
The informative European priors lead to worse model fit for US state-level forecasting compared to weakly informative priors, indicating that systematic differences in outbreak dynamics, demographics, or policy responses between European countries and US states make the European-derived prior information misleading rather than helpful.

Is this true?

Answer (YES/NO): NO